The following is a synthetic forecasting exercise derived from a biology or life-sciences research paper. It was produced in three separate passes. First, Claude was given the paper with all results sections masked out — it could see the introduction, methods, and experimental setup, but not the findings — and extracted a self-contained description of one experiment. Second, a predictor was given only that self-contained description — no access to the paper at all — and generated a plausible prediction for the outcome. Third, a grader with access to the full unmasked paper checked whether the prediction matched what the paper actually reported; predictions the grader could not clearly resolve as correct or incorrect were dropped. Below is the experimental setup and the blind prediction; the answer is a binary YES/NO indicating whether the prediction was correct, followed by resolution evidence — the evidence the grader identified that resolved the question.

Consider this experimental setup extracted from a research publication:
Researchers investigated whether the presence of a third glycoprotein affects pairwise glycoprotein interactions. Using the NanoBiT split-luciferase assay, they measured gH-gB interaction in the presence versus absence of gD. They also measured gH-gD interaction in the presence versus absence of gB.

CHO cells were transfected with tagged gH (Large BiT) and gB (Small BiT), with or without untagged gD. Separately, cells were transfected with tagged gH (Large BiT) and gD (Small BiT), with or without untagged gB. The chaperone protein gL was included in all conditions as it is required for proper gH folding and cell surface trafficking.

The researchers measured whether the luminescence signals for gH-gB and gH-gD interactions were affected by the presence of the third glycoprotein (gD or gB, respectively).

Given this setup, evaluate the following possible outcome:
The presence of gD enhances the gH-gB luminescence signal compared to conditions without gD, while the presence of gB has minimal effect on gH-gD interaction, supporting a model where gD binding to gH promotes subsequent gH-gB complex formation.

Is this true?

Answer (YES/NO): NO